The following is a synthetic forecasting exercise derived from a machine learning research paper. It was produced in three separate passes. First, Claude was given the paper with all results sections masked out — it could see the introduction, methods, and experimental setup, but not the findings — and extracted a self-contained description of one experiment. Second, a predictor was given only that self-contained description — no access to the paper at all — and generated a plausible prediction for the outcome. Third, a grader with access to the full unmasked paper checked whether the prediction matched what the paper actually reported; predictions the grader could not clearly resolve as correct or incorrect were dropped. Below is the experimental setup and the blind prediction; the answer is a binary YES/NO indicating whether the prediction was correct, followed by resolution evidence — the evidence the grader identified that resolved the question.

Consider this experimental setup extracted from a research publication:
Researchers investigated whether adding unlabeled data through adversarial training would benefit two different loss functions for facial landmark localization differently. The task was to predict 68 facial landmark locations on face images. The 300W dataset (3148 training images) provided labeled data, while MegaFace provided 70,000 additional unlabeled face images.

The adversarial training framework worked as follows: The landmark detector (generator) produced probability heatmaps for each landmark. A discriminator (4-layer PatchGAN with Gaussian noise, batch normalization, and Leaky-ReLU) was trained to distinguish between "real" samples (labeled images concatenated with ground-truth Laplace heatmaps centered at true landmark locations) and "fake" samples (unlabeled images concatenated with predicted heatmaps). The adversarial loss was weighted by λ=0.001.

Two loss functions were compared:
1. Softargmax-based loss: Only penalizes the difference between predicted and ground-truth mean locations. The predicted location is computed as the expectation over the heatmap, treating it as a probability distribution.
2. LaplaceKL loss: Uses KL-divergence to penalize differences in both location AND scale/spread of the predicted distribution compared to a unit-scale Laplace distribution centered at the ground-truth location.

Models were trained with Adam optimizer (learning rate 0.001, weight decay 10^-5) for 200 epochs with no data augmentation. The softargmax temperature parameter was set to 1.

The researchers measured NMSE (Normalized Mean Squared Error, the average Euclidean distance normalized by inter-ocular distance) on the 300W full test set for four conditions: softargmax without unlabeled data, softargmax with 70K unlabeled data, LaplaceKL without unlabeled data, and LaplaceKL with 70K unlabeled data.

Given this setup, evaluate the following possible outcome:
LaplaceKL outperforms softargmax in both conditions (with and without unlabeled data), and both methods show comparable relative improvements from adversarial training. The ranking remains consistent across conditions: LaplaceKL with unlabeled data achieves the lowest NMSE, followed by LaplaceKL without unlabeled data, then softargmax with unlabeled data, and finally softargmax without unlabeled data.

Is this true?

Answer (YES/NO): NO